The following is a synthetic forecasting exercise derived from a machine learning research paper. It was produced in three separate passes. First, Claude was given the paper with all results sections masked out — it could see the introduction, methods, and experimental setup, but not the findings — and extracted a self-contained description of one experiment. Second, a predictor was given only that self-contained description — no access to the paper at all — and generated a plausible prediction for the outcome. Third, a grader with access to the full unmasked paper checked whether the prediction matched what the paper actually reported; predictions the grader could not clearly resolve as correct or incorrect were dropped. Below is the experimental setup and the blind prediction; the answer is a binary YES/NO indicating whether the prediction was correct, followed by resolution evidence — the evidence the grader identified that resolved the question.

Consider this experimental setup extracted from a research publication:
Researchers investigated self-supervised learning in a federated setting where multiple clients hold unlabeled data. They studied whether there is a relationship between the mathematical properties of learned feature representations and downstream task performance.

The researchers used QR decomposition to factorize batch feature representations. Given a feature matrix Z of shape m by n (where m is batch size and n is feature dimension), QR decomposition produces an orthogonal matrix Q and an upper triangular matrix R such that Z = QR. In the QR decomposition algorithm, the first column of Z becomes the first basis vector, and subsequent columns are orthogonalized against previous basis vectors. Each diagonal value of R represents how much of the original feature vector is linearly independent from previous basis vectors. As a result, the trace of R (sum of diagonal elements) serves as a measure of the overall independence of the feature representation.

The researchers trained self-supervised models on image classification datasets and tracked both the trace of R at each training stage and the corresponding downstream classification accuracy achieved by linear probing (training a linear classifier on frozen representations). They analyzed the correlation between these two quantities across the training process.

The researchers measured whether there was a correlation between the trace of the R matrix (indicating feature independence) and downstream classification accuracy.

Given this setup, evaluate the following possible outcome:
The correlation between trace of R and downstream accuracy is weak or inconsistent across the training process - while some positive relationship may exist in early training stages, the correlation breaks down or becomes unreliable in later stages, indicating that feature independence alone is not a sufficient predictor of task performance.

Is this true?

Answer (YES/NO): NO